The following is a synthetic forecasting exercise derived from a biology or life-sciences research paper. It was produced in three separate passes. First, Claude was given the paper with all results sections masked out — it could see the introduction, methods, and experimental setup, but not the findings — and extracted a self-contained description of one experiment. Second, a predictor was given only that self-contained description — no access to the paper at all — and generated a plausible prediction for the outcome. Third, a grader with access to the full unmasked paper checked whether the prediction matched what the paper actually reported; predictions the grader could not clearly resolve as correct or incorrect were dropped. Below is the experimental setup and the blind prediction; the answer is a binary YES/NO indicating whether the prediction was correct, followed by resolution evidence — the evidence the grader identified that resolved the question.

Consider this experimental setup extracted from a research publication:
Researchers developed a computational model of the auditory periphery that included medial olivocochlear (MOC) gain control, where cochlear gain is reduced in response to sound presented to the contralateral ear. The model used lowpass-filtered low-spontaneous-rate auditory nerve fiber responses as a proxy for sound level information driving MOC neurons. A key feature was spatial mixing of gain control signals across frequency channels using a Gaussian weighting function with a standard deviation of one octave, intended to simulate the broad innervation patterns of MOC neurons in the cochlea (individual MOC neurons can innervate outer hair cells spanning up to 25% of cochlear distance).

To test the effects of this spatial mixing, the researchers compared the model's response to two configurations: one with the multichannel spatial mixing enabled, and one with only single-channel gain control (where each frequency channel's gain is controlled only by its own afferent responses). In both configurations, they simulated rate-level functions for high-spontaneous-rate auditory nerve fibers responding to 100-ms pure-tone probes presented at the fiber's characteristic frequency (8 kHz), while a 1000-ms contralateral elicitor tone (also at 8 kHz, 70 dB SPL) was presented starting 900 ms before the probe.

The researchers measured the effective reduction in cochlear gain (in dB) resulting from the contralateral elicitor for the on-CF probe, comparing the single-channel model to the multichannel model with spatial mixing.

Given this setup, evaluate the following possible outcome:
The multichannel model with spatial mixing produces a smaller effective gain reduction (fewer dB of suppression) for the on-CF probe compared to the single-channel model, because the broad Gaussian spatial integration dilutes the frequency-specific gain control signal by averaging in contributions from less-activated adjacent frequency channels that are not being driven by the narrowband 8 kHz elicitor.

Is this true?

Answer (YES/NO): YES